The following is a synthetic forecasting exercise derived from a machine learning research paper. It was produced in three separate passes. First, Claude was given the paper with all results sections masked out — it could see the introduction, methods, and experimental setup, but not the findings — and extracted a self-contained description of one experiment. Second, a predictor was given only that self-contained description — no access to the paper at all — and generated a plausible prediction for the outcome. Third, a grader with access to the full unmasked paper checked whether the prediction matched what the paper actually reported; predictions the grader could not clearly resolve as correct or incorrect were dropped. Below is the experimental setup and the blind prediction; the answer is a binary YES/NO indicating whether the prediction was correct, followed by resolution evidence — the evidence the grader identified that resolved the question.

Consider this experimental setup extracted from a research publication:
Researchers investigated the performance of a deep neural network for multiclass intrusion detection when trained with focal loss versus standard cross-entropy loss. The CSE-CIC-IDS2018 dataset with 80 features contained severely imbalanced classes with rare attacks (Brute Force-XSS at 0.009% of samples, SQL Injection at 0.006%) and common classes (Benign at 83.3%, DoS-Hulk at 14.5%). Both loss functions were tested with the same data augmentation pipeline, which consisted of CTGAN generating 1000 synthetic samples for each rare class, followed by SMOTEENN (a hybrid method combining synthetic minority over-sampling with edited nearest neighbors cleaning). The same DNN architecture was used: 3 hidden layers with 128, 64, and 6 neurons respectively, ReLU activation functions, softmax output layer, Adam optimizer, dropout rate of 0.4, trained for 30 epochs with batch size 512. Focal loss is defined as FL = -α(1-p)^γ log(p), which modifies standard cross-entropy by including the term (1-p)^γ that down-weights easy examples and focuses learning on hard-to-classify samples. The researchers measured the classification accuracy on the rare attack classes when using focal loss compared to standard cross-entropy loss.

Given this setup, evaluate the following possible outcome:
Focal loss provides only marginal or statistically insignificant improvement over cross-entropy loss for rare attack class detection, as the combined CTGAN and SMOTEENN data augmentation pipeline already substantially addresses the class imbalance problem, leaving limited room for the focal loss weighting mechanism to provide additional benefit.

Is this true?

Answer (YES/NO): NO